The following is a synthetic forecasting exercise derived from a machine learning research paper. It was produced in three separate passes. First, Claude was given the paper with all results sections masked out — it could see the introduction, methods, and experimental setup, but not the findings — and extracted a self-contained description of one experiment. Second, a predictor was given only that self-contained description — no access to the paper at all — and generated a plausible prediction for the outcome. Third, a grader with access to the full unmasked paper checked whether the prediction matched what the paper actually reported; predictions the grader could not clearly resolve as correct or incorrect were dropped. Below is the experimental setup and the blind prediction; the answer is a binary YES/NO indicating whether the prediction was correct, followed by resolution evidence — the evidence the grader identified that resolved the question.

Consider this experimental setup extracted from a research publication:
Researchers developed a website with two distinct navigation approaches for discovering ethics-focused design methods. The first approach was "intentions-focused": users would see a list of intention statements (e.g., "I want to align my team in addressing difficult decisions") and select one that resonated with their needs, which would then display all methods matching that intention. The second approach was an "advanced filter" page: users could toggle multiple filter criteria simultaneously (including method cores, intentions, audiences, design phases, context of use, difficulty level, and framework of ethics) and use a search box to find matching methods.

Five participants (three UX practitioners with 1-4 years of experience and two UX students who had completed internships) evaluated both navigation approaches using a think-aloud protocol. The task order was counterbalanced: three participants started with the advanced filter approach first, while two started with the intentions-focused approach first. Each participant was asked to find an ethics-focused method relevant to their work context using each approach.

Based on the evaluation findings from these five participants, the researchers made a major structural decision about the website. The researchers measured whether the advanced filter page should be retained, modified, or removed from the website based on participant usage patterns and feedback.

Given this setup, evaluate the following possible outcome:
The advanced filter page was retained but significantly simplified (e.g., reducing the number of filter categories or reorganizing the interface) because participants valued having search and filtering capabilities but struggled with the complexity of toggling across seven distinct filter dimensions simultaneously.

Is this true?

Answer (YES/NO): NO